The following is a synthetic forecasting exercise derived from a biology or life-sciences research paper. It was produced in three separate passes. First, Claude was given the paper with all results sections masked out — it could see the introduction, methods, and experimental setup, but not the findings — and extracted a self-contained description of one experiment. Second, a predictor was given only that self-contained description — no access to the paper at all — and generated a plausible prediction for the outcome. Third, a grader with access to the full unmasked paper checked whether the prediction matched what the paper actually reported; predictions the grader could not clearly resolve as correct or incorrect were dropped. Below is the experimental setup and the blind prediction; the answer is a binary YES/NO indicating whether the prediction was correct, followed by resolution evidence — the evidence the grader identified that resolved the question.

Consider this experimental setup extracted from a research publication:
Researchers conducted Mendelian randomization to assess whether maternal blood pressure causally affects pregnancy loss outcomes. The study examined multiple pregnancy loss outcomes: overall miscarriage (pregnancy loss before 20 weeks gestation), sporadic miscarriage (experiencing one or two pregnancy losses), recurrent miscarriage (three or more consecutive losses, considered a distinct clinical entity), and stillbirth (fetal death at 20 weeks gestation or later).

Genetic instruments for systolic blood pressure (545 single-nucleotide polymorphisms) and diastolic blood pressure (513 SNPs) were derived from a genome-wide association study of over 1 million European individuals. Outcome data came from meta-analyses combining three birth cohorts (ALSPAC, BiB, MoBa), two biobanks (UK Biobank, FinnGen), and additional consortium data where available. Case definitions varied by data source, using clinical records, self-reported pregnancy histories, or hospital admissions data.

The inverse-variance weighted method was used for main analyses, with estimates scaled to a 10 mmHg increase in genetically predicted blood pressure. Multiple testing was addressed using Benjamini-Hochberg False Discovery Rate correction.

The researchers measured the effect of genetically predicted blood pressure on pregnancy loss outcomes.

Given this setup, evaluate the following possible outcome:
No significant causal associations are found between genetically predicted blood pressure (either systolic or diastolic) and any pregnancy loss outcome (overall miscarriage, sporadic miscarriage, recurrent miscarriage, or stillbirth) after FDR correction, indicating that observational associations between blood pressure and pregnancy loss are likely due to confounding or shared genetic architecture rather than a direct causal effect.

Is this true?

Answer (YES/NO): NO